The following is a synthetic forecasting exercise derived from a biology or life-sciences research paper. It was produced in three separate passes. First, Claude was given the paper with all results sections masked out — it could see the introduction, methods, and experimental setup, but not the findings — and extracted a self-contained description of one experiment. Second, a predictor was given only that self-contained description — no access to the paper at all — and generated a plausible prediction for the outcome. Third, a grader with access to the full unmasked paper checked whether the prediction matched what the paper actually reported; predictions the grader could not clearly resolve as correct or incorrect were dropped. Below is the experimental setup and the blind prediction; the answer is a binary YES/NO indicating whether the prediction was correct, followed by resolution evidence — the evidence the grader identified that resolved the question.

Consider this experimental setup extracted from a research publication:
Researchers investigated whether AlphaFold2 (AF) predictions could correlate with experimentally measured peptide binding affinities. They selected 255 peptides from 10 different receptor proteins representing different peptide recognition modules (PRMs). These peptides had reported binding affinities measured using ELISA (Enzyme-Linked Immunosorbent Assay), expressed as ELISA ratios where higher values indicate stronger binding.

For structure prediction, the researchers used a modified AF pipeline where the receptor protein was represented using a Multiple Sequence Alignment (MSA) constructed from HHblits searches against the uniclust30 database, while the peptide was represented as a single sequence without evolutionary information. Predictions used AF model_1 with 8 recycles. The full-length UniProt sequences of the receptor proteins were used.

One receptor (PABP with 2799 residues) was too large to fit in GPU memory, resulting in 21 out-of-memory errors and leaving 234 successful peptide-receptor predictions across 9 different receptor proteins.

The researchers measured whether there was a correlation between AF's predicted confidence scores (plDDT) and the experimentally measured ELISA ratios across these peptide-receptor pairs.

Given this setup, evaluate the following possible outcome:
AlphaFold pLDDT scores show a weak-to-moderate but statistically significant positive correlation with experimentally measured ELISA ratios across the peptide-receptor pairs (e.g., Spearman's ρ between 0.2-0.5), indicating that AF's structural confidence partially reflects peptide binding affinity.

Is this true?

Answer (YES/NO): NO